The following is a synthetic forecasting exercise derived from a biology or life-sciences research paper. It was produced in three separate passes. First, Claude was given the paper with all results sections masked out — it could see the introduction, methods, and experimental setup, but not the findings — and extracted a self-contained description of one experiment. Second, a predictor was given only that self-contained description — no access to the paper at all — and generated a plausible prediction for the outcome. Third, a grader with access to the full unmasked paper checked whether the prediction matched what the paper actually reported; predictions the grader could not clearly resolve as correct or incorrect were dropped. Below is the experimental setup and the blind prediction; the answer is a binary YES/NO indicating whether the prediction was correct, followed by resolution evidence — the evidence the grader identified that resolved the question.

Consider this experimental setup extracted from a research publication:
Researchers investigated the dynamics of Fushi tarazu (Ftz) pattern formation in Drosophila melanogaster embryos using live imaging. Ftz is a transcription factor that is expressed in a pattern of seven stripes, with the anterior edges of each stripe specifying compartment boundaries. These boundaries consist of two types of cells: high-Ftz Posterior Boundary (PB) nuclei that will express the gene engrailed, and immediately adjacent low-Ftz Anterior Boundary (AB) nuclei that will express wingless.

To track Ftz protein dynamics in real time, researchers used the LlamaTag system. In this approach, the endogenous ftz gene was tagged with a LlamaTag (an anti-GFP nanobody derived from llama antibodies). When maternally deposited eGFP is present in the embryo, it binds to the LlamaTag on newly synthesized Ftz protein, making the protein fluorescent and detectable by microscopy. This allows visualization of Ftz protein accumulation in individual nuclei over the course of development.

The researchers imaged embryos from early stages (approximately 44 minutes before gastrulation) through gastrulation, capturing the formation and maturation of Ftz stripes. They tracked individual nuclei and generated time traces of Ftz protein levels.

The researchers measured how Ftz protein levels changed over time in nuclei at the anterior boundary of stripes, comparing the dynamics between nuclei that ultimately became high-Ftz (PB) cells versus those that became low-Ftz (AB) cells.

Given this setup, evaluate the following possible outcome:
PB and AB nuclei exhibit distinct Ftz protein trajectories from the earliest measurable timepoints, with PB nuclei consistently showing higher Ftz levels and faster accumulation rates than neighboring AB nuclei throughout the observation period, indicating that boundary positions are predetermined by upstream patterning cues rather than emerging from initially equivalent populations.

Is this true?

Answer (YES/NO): NO